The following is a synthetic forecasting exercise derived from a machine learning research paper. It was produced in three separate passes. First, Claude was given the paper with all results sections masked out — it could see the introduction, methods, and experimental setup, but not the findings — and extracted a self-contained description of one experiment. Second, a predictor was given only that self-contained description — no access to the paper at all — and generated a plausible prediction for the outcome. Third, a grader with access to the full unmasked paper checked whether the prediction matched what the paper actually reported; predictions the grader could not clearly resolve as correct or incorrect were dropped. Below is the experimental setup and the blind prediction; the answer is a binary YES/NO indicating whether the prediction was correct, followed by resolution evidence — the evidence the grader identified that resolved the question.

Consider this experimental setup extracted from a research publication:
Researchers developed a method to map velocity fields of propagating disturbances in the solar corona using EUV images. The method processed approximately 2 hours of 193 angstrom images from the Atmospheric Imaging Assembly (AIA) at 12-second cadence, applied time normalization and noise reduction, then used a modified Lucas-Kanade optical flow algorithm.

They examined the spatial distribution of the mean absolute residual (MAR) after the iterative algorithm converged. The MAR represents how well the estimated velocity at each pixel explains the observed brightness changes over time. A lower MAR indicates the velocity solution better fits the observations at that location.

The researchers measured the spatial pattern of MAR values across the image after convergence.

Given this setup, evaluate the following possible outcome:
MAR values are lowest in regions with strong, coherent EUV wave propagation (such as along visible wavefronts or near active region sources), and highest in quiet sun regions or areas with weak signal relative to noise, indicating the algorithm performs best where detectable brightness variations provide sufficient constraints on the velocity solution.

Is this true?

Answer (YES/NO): NO